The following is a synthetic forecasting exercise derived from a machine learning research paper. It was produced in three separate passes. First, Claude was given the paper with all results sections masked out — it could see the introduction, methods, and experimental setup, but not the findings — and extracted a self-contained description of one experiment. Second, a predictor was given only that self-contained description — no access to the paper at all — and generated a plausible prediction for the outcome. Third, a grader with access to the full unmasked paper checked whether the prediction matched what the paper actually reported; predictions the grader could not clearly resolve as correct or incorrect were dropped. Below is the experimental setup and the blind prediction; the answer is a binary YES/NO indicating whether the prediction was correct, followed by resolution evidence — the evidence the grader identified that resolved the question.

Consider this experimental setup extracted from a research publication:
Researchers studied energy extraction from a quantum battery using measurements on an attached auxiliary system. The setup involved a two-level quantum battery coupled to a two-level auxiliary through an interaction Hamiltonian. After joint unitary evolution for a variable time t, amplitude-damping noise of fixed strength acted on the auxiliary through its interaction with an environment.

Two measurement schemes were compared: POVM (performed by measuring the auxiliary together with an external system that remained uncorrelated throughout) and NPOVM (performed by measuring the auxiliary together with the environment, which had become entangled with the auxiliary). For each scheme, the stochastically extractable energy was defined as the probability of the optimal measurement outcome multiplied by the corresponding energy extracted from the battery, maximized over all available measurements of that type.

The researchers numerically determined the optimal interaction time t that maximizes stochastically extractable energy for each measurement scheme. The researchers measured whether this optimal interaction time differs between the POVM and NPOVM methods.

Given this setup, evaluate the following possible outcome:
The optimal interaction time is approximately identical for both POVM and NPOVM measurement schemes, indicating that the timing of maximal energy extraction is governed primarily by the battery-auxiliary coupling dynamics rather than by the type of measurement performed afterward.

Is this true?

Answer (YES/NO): YES